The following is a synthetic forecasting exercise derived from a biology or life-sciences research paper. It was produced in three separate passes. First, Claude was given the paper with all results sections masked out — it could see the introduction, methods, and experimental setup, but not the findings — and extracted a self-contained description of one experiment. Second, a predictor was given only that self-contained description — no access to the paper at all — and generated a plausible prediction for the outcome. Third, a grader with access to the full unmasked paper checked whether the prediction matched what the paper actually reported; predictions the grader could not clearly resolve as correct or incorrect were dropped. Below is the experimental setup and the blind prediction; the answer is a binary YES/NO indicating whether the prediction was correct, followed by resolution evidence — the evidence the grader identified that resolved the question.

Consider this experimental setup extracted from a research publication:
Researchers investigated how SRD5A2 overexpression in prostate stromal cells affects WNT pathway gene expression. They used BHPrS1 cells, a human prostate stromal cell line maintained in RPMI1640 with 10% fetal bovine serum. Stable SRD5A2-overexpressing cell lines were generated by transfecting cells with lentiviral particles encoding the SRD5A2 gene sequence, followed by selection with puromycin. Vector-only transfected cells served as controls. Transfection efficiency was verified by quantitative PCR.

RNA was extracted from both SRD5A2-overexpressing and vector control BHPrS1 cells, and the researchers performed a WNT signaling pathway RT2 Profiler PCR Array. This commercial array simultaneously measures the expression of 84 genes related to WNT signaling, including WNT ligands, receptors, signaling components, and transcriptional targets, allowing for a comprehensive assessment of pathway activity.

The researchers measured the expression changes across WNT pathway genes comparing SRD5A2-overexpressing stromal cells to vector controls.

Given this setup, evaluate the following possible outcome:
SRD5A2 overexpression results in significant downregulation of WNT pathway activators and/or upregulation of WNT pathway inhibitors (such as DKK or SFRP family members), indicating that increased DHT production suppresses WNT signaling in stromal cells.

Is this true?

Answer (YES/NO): NO